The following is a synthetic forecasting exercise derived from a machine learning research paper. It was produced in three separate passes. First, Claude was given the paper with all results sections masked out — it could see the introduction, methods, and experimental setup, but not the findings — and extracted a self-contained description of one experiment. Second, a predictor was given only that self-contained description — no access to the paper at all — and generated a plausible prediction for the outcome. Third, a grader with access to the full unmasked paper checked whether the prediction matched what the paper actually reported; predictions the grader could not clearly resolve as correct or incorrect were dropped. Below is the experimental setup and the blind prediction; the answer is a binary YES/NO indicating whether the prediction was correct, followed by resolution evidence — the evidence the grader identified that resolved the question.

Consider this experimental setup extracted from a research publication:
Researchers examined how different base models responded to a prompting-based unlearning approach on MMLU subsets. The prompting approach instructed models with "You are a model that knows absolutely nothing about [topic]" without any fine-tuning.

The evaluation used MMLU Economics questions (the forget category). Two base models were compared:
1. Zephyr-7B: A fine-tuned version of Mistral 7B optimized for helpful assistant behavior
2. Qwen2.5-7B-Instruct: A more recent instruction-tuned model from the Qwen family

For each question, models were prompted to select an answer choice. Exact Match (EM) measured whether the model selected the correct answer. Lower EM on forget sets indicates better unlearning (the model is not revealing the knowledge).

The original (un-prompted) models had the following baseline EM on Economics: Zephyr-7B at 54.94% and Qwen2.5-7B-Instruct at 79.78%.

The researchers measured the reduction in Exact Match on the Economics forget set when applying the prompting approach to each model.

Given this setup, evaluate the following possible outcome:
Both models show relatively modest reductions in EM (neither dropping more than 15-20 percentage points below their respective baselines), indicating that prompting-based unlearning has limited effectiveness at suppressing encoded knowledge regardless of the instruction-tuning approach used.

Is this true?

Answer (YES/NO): YES